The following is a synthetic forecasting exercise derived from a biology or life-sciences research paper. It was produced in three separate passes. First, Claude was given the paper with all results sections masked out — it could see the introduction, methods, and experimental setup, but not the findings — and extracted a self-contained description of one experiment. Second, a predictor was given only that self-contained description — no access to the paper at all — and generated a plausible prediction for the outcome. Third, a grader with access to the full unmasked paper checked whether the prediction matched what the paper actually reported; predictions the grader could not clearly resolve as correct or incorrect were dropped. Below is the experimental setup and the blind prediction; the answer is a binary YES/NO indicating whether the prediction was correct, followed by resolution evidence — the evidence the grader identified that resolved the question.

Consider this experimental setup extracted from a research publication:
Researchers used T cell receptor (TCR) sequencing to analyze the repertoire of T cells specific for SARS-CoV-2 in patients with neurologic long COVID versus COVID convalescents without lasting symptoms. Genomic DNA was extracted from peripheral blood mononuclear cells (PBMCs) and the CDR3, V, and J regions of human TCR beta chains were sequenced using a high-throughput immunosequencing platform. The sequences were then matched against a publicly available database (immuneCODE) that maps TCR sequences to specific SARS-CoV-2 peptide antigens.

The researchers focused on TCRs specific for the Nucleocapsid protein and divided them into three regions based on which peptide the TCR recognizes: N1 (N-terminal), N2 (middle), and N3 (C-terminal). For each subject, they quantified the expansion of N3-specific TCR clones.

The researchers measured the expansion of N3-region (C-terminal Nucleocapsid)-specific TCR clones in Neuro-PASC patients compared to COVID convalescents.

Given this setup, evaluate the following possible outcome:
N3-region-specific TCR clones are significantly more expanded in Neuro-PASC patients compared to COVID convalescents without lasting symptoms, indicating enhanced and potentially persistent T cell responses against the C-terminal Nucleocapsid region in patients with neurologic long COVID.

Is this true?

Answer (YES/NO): YES